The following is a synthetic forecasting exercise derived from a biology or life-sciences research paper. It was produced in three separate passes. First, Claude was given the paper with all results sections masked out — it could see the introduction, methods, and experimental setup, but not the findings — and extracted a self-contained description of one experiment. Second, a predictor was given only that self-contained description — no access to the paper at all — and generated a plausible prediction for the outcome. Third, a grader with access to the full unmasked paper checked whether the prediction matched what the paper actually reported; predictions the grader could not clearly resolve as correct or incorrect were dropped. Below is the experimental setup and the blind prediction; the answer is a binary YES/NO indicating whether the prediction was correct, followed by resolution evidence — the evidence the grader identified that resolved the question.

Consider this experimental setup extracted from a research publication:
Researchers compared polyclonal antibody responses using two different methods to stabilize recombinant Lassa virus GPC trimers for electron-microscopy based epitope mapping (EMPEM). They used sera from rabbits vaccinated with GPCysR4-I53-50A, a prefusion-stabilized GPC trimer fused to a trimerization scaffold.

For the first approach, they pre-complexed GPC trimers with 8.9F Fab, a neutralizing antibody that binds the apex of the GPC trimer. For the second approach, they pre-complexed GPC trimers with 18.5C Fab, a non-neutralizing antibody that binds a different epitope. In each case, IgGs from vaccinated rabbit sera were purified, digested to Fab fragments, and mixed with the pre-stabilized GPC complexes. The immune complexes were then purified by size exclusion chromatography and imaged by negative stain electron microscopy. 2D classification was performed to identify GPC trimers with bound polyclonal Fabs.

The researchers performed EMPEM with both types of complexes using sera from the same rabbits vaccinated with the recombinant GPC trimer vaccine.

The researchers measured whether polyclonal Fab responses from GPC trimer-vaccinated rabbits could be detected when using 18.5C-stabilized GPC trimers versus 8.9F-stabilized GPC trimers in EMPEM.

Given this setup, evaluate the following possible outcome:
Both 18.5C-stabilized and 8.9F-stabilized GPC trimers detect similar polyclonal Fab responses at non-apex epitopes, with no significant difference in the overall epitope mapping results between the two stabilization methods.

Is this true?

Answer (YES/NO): NO